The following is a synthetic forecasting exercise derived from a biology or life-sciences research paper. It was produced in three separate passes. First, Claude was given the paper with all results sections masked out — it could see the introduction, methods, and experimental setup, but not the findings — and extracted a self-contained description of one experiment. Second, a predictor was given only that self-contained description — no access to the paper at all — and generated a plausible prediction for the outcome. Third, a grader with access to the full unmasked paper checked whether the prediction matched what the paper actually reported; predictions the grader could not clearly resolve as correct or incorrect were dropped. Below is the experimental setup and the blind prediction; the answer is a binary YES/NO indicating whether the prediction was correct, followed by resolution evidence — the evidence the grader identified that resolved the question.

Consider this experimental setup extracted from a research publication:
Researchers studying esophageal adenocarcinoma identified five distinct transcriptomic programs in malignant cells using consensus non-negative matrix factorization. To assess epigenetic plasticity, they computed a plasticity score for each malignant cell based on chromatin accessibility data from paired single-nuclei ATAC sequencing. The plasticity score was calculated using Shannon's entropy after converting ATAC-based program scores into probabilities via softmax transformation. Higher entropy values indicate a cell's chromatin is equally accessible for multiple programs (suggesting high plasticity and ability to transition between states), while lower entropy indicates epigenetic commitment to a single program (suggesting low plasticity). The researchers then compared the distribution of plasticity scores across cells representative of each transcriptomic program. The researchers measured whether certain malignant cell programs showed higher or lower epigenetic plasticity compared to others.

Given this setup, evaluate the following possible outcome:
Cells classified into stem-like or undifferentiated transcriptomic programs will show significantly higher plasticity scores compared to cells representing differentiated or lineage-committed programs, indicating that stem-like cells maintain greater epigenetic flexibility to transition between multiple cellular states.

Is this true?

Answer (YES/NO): NO